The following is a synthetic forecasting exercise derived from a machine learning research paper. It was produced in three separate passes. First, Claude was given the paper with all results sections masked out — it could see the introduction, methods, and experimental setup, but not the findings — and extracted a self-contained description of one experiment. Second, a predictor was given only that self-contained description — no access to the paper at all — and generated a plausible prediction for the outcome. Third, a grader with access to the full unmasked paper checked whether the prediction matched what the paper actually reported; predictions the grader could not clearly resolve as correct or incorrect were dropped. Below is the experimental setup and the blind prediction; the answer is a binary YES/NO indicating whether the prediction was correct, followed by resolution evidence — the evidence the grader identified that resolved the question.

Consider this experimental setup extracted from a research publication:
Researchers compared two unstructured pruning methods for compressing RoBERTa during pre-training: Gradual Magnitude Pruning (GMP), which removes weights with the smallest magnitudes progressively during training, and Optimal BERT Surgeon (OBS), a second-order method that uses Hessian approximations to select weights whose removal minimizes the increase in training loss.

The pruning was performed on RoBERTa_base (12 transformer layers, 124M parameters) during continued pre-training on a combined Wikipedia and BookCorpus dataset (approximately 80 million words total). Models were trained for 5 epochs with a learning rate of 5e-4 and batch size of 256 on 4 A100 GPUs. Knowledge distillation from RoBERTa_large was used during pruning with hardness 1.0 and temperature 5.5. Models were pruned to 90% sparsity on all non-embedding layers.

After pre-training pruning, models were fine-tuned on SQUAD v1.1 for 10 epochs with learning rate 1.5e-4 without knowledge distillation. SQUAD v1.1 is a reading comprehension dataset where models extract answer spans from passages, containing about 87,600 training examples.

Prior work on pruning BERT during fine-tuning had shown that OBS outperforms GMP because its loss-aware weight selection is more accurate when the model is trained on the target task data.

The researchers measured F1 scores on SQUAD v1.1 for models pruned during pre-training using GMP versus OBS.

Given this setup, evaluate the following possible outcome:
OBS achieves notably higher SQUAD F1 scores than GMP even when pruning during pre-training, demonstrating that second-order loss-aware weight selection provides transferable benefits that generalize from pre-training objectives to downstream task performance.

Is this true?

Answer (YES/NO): NO